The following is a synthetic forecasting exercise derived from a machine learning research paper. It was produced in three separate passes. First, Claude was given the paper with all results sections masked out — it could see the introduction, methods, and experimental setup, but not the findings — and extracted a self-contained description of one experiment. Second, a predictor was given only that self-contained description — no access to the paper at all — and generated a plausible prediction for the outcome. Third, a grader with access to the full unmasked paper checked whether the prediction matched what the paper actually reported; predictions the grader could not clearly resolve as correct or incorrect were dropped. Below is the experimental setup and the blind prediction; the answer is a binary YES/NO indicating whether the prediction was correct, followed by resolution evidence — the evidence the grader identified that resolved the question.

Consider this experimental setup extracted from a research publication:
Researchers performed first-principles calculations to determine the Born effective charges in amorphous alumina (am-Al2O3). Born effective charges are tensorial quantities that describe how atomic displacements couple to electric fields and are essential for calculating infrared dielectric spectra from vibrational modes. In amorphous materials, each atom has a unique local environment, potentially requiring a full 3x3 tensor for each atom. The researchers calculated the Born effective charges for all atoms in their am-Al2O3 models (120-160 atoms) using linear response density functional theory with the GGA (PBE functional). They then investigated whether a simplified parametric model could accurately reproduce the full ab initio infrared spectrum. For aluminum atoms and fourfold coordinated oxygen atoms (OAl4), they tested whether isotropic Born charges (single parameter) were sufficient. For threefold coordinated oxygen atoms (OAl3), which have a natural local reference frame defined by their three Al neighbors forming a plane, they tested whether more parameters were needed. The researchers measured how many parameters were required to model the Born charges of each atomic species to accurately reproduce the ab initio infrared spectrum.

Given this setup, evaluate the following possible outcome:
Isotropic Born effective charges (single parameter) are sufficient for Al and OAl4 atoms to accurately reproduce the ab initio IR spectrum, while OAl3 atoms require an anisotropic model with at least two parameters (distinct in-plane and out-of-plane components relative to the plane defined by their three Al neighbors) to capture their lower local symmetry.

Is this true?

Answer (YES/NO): YES